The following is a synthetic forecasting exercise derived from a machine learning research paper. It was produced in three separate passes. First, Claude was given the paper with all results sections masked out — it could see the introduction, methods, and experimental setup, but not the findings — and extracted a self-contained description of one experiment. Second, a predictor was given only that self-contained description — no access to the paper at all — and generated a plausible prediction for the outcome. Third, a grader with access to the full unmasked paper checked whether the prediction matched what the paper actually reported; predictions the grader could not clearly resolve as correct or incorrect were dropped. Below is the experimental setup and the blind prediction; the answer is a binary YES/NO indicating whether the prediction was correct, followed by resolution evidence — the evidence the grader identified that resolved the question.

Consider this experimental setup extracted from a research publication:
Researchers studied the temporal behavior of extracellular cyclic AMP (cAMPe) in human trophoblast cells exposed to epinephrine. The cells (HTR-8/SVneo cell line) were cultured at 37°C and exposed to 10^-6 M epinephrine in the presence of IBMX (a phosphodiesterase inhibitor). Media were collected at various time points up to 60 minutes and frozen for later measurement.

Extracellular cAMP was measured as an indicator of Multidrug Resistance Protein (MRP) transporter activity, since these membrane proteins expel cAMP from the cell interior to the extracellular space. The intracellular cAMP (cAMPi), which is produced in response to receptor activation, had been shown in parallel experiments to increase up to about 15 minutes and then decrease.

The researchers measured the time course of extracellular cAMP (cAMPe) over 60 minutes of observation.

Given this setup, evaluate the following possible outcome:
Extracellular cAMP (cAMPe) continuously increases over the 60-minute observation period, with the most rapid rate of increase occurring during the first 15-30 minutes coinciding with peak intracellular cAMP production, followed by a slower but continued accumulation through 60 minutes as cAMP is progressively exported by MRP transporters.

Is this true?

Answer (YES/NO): YES